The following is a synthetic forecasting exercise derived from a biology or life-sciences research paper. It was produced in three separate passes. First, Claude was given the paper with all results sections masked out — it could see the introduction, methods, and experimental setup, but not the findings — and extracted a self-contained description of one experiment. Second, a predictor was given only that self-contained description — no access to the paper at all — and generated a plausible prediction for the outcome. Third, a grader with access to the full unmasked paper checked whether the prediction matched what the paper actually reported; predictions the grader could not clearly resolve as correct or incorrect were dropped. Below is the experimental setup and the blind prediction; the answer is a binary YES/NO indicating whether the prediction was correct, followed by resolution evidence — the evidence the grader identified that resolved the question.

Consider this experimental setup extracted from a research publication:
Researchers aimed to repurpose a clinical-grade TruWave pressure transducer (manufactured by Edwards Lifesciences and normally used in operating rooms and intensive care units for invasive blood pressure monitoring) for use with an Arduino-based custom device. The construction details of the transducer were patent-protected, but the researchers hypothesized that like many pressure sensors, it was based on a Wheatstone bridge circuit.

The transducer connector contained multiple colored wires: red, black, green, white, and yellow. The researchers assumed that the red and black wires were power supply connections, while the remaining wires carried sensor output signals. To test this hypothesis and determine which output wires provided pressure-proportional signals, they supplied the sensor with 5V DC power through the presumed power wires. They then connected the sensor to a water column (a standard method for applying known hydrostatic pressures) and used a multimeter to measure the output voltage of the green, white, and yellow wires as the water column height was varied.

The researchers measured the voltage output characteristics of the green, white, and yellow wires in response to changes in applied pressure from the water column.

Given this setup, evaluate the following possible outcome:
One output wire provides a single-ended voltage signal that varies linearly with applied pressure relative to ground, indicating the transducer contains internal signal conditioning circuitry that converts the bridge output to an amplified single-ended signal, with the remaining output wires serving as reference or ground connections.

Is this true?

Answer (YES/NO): NO